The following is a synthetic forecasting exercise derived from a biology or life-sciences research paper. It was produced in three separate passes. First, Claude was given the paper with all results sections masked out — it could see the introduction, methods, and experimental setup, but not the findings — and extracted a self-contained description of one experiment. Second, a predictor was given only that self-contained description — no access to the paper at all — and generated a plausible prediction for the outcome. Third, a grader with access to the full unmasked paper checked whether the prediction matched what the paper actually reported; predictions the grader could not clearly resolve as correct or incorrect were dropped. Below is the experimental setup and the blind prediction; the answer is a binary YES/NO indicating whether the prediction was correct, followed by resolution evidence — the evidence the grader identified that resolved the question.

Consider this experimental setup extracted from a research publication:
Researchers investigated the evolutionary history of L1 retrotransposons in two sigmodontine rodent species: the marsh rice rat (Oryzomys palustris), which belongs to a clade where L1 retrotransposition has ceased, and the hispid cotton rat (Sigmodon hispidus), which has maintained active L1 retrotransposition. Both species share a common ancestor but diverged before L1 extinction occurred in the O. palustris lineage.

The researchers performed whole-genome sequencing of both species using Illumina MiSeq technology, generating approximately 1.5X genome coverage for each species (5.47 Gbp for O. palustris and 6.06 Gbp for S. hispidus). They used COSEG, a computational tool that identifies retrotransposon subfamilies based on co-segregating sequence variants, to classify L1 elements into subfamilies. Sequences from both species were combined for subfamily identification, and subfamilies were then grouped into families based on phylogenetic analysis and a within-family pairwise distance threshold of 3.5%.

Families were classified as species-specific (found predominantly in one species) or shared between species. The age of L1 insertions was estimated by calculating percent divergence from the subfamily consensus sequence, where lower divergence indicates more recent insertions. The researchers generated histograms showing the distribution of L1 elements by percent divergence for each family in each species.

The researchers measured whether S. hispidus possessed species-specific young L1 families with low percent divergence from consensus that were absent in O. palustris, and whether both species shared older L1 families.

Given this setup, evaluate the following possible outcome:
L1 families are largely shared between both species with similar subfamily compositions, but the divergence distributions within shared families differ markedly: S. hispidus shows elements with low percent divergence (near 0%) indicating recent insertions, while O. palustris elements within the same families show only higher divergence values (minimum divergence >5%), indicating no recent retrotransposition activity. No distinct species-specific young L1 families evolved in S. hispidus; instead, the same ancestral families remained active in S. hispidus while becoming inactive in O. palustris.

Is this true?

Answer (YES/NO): NO